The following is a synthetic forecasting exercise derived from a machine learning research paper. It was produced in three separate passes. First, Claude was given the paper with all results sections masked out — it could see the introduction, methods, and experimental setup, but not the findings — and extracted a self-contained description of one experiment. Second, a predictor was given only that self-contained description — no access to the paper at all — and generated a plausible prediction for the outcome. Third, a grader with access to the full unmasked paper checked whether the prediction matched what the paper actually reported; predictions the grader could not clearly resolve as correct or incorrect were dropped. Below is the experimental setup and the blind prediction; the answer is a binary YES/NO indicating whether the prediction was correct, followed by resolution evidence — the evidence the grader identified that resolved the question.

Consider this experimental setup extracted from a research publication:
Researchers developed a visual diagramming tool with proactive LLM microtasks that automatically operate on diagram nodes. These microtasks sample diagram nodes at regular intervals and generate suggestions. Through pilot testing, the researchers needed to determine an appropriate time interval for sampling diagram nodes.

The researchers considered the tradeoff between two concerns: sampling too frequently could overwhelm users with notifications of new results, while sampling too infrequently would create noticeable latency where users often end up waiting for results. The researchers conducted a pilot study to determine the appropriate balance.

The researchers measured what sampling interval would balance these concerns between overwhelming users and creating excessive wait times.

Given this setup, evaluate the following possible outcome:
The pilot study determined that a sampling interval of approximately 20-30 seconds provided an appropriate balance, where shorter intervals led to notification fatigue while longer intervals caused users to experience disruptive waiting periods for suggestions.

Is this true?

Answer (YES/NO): NO